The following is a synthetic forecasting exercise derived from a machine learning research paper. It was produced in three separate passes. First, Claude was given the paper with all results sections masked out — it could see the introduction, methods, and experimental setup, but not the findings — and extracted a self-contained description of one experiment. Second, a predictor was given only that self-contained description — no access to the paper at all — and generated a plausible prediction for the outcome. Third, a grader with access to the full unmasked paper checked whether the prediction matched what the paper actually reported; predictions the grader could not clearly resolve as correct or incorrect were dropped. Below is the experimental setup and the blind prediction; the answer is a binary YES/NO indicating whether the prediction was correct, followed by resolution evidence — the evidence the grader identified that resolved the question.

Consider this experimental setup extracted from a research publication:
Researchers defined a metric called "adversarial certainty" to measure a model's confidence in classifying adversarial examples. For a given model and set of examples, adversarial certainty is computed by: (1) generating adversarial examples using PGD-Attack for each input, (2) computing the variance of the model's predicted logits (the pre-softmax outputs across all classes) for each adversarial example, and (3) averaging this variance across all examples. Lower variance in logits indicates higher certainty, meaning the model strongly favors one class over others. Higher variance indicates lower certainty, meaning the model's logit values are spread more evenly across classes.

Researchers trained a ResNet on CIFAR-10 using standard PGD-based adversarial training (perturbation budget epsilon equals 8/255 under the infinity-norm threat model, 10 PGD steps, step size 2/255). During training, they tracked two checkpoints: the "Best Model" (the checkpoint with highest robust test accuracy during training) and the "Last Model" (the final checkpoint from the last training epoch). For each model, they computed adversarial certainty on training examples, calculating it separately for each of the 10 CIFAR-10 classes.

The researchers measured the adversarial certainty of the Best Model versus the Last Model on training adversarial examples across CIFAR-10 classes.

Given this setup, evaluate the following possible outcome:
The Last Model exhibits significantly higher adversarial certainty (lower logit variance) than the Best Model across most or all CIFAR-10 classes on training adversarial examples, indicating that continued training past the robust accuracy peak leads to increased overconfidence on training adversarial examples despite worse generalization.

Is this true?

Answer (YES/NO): NO